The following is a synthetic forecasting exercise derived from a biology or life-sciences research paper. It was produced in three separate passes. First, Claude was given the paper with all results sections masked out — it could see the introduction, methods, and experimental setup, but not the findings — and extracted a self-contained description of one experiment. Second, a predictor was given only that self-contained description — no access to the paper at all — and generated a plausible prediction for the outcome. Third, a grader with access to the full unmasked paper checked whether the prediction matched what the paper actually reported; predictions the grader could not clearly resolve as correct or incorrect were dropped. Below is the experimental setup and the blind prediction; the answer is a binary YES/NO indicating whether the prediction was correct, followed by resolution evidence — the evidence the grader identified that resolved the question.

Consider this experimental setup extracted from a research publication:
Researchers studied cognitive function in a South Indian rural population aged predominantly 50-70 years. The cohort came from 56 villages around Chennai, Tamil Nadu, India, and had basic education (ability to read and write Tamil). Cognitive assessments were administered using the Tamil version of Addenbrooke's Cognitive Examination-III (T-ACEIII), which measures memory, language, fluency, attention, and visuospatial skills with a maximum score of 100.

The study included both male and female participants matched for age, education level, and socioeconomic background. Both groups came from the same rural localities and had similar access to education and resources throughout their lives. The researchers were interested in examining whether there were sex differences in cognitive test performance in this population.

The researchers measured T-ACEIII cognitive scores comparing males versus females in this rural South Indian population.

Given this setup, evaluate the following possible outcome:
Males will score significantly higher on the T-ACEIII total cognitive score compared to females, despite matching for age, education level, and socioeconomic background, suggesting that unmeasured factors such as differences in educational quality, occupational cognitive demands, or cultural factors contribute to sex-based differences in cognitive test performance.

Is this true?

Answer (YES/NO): YES